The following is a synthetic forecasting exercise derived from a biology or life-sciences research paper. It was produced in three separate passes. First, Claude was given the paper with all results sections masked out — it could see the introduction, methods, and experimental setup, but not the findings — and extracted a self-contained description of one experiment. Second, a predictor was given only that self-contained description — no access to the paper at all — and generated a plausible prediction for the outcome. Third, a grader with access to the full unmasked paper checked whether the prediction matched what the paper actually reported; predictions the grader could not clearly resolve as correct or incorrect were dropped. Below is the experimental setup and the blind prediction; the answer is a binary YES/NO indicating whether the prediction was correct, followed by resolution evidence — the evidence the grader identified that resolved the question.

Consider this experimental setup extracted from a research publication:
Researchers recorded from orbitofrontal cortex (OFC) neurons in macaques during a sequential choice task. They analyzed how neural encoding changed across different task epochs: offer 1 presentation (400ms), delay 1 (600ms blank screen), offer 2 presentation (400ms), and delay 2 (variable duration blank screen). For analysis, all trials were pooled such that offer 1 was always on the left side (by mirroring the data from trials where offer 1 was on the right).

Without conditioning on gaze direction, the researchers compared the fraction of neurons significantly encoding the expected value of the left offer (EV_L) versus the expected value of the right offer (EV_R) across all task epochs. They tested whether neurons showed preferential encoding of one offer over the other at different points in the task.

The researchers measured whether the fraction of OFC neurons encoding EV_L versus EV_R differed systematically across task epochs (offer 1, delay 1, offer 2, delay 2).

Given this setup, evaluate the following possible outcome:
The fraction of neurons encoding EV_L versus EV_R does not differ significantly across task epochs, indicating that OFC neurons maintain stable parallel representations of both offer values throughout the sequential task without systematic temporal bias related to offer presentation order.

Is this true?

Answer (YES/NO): NO